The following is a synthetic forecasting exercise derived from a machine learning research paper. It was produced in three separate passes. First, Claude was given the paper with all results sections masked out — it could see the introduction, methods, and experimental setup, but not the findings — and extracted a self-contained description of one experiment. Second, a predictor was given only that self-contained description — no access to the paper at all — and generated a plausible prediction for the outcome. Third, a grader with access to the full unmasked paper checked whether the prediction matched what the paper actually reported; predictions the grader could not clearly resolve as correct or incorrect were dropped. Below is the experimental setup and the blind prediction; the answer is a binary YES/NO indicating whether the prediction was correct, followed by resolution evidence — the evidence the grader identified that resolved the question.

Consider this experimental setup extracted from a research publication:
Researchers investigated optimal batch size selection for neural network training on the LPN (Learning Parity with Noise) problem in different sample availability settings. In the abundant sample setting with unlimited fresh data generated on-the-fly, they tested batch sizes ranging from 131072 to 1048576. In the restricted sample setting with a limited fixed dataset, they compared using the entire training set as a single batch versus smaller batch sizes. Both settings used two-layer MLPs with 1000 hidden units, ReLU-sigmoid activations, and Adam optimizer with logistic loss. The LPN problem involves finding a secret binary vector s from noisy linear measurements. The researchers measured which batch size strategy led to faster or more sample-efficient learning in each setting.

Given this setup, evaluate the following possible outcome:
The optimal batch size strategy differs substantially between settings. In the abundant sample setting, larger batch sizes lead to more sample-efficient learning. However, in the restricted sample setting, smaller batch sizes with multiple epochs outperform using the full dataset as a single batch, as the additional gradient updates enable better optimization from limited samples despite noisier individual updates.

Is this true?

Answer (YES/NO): NO